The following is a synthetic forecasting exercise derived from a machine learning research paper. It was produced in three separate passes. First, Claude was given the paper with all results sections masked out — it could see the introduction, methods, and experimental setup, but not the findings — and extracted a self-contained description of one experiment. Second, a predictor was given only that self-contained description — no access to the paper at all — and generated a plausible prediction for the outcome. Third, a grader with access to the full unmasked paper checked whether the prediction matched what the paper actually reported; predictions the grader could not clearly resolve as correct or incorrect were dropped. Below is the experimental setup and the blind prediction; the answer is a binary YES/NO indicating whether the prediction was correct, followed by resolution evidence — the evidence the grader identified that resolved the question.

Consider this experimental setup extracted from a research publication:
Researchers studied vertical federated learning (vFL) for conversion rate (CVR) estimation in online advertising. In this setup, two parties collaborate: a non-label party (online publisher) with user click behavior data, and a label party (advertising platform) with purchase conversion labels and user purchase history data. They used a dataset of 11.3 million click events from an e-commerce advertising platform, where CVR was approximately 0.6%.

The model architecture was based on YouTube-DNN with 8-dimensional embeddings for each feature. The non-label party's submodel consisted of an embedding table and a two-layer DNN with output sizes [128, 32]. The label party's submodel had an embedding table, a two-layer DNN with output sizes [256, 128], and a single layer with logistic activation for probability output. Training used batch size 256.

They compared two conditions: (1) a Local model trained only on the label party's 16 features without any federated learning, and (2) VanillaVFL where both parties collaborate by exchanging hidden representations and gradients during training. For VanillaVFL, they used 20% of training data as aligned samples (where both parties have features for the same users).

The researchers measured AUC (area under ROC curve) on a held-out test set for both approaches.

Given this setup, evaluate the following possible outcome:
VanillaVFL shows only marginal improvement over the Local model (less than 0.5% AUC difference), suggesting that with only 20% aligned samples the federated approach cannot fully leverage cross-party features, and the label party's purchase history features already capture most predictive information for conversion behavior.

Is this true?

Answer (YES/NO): NO